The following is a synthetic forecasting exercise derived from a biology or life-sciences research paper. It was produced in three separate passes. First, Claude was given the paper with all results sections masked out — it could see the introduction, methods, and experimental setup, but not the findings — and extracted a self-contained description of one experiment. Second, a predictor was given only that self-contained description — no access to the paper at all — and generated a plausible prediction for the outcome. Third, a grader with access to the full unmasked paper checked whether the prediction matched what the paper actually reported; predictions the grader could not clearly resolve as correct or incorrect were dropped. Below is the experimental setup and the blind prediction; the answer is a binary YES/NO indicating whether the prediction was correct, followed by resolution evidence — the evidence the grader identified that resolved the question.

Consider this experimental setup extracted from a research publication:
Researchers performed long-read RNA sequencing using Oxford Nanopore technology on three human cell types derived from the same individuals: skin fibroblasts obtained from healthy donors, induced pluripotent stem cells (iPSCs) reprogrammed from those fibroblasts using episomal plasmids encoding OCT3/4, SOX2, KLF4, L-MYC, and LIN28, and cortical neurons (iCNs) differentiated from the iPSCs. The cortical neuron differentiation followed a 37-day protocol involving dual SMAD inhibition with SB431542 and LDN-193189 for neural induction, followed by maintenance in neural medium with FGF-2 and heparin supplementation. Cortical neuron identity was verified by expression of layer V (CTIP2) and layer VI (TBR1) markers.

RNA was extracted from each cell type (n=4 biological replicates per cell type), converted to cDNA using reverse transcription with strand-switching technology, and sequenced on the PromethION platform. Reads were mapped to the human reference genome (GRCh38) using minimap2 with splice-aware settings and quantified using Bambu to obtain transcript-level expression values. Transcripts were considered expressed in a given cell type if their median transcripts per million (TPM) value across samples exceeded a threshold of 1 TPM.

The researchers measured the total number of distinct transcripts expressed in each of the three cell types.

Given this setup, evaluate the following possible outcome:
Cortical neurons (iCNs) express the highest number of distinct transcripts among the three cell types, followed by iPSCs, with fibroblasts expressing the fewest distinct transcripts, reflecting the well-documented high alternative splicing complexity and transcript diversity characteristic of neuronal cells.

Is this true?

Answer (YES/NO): NO